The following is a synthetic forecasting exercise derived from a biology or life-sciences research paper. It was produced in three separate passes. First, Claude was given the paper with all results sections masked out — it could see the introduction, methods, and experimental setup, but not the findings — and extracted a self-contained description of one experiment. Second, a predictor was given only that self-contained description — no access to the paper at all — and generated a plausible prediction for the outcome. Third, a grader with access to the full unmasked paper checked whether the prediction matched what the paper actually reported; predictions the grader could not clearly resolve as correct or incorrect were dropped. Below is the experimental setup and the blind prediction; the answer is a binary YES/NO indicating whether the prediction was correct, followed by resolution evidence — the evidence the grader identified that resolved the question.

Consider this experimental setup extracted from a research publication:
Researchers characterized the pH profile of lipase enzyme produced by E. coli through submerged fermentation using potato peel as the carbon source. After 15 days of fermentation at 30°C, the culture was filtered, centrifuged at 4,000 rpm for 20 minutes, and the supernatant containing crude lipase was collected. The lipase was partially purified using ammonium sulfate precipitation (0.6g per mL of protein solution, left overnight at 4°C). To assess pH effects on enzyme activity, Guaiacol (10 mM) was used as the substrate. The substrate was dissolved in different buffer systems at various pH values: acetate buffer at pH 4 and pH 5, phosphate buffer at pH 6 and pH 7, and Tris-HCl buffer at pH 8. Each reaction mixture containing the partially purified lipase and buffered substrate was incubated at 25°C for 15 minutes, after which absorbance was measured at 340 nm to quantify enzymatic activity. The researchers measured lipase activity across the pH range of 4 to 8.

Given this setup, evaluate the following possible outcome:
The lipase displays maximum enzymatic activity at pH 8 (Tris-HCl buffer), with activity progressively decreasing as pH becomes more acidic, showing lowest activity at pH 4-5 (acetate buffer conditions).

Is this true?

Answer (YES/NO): NO